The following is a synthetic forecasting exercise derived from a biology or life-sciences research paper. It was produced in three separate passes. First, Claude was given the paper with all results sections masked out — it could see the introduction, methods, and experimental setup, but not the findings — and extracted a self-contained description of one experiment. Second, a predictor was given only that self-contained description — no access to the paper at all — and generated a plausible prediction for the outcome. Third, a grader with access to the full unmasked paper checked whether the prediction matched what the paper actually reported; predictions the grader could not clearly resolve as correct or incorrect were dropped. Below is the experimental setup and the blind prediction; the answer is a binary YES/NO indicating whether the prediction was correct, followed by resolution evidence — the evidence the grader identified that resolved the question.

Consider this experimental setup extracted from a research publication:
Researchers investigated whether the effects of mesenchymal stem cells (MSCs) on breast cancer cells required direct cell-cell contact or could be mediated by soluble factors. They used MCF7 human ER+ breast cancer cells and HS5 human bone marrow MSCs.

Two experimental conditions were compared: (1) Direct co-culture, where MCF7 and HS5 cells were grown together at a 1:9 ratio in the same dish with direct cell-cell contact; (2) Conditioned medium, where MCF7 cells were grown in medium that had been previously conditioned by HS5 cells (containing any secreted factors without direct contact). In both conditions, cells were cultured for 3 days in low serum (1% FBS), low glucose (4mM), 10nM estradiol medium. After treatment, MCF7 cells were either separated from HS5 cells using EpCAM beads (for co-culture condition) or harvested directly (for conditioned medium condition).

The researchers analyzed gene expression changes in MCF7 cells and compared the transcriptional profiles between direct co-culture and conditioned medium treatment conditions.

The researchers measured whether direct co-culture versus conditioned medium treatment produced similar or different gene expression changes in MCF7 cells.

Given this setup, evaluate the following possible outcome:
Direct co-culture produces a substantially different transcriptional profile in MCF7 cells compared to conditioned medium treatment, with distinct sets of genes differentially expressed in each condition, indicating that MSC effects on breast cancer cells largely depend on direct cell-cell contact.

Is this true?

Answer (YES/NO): YES